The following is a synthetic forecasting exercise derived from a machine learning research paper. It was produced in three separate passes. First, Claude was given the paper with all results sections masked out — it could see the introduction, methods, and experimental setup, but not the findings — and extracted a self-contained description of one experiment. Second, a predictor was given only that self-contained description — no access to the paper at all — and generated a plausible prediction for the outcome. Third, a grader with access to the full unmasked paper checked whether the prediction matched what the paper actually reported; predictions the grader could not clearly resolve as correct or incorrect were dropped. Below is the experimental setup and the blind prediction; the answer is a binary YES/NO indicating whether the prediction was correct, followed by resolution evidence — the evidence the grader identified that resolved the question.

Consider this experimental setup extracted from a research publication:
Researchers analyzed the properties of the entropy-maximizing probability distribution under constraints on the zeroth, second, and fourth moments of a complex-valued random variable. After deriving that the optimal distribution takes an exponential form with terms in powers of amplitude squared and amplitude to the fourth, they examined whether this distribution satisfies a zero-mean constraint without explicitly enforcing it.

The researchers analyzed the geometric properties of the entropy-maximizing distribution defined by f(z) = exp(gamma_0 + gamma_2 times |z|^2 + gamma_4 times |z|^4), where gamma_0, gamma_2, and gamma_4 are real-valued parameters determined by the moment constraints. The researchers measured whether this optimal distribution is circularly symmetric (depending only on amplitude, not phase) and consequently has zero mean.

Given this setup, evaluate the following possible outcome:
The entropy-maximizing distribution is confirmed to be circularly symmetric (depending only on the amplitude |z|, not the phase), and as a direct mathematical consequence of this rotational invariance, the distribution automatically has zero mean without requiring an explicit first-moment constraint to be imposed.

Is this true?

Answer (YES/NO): YES